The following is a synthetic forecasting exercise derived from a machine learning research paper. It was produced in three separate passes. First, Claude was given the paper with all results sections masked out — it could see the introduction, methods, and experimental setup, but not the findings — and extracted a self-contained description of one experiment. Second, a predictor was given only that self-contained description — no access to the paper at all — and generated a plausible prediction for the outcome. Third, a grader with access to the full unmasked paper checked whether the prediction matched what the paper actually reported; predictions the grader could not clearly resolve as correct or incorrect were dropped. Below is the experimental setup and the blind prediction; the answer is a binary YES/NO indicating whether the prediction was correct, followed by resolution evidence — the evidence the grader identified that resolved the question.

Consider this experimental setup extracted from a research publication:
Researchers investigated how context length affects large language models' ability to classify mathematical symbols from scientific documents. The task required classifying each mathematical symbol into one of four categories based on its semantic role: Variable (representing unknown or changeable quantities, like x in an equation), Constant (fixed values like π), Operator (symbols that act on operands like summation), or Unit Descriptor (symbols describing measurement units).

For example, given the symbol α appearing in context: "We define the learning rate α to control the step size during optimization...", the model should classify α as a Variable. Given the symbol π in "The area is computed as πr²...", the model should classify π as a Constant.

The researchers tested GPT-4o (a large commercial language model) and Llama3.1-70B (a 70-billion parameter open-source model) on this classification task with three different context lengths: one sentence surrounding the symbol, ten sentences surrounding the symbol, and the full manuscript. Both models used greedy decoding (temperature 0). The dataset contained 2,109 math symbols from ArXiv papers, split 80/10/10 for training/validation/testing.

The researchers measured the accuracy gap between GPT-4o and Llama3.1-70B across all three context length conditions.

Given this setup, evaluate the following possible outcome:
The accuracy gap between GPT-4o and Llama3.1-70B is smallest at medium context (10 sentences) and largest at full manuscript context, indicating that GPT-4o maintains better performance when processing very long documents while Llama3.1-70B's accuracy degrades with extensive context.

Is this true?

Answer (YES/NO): NO